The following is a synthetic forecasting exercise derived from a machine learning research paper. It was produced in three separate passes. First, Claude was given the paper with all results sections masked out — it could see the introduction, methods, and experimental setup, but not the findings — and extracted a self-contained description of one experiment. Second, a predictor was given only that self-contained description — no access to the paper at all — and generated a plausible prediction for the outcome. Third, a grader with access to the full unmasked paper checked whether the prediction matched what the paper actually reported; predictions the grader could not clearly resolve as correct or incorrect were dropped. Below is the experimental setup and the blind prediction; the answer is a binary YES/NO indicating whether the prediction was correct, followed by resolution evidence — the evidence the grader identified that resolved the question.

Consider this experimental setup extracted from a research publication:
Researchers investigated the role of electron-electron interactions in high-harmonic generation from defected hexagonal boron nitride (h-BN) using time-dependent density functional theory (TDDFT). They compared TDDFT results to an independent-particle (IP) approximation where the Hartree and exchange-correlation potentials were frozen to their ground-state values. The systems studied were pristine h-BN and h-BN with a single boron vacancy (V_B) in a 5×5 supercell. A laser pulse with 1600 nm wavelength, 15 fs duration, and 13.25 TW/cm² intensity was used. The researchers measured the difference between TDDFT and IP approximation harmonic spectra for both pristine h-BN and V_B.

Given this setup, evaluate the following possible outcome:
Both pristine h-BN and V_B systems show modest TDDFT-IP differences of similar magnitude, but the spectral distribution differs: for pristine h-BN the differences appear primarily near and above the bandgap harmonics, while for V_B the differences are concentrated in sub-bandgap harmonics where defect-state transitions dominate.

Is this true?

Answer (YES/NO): NO